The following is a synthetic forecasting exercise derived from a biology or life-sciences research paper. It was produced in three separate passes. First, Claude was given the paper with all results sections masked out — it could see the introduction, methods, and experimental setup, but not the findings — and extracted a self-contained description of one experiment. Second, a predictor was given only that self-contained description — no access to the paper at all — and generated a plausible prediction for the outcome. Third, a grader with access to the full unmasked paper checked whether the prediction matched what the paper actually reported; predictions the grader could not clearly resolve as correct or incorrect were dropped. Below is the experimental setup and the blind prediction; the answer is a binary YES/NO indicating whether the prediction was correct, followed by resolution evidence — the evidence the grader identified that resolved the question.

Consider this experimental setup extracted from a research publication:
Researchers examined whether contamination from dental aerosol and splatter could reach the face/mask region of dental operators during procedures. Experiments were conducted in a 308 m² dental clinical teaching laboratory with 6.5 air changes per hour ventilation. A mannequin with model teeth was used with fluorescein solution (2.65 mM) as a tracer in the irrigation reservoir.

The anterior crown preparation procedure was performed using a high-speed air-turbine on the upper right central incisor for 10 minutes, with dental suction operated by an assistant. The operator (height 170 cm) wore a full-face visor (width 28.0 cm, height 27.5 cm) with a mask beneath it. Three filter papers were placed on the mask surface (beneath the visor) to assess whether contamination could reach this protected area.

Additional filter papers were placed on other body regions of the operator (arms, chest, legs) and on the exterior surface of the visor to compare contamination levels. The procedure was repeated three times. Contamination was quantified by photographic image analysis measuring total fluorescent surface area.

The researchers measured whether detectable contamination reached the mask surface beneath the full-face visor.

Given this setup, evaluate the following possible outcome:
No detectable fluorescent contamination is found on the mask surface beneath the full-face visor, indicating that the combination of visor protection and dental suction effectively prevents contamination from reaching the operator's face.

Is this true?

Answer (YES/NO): NO